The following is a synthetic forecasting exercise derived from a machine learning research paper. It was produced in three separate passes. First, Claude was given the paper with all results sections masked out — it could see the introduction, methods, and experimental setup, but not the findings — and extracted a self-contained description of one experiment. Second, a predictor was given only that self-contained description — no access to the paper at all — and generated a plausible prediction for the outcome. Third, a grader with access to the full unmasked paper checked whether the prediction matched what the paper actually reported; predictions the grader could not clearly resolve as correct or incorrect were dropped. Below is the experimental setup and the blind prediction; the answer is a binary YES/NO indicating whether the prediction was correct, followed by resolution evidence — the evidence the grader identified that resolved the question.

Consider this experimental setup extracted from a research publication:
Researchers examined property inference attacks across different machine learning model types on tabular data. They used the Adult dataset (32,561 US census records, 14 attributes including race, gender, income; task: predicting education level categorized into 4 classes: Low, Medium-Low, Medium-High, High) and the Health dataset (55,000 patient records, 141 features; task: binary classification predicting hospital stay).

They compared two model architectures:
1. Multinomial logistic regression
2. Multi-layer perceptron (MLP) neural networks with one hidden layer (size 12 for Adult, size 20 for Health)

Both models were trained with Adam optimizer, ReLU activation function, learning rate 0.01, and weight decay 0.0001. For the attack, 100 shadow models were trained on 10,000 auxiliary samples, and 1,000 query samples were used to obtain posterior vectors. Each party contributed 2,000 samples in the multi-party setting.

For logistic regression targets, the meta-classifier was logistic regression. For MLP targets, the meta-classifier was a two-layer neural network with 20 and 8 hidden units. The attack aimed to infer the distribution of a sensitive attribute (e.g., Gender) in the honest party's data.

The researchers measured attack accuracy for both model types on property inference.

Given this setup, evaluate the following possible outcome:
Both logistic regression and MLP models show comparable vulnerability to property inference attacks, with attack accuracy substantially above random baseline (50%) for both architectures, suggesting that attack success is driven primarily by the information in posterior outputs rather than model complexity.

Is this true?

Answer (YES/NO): NO